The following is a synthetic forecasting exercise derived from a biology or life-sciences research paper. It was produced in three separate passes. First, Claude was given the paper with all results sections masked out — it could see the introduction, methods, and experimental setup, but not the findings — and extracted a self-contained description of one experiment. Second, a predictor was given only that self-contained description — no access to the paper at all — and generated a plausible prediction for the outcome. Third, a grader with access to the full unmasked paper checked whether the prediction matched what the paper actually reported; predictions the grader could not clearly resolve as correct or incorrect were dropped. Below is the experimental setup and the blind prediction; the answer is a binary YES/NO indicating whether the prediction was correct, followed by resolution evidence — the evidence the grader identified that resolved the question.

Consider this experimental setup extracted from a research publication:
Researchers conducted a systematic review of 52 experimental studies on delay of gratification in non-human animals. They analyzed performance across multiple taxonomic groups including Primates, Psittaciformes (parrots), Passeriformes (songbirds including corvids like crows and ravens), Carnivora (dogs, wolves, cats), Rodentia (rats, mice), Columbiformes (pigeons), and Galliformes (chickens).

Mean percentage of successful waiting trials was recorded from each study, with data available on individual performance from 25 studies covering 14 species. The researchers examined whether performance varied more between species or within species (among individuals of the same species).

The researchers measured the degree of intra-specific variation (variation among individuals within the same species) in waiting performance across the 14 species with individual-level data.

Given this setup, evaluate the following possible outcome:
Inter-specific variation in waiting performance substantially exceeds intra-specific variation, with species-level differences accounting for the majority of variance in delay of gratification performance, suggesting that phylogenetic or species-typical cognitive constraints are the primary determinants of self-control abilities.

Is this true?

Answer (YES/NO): NO